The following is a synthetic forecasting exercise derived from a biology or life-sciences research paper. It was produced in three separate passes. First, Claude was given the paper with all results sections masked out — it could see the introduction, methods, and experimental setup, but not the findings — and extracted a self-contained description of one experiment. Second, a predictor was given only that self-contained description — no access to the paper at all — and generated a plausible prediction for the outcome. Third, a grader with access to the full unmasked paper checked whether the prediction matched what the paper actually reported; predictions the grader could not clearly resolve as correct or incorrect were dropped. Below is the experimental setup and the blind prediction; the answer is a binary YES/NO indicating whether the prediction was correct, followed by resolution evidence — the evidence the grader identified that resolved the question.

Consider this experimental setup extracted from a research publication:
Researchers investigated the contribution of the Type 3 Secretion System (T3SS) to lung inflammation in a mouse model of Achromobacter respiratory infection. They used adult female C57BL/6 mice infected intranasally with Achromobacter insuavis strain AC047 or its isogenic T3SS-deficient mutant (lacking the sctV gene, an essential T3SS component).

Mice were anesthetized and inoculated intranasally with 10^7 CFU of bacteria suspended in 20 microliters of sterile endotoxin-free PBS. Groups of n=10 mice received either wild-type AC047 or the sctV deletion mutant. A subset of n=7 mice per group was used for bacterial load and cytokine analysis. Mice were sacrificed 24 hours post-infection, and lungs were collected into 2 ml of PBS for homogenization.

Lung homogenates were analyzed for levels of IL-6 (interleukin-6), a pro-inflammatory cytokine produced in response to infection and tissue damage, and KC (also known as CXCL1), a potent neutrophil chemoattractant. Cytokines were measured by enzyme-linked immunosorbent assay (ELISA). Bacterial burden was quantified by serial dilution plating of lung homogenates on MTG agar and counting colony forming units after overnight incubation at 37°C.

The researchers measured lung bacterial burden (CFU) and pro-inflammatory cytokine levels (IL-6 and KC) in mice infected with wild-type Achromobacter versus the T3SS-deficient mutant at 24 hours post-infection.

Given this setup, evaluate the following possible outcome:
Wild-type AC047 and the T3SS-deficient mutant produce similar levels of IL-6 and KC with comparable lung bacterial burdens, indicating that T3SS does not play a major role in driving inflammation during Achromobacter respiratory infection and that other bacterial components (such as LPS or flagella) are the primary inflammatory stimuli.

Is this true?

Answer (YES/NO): NO